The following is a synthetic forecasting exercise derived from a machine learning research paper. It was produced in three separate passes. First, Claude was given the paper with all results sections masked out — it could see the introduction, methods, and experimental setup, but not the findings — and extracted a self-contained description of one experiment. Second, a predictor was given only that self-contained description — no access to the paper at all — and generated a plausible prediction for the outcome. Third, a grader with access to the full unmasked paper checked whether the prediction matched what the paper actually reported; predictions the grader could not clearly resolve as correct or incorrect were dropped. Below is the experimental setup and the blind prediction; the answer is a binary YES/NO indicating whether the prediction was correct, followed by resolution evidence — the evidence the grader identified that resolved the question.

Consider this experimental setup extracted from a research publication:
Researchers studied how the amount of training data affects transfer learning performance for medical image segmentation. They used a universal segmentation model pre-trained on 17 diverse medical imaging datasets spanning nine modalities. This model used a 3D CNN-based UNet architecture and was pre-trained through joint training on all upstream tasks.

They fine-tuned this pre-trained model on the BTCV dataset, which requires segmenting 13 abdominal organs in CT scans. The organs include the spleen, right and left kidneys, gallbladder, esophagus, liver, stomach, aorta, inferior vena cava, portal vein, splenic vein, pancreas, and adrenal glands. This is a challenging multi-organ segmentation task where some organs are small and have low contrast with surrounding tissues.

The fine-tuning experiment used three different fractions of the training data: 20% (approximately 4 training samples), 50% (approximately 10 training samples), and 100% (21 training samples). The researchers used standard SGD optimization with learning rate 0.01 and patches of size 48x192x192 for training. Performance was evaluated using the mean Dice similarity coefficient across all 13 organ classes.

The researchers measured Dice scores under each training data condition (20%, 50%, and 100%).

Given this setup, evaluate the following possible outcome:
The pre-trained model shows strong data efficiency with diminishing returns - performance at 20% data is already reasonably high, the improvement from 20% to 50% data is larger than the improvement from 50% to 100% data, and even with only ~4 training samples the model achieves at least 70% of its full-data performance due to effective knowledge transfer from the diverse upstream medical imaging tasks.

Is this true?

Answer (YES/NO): YES